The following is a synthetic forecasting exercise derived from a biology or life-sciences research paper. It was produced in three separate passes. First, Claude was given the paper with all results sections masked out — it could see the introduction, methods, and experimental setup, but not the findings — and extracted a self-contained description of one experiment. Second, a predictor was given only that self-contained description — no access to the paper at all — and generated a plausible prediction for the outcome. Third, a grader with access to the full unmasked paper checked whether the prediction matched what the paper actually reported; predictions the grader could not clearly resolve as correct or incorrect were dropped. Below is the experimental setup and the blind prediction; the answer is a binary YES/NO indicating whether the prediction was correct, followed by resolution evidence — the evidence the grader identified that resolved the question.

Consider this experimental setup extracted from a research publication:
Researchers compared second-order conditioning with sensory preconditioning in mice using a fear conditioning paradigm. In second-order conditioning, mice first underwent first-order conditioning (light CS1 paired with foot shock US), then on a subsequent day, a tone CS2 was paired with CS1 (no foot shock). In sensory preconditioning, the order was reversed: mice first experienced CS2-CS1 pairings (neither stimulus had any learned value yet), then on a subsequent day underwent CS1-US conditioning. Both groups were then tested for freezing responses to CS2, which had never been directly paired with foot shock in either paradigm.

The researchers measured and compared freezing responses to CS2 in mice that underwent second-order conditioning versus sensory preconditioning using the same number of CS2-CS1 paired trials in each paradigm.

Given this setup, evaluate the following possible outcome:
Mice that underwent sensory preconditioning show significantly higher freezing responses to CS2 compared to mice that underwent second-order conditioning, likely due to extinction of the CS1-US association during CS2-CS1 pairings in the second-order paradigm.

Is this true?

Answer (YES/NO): NO